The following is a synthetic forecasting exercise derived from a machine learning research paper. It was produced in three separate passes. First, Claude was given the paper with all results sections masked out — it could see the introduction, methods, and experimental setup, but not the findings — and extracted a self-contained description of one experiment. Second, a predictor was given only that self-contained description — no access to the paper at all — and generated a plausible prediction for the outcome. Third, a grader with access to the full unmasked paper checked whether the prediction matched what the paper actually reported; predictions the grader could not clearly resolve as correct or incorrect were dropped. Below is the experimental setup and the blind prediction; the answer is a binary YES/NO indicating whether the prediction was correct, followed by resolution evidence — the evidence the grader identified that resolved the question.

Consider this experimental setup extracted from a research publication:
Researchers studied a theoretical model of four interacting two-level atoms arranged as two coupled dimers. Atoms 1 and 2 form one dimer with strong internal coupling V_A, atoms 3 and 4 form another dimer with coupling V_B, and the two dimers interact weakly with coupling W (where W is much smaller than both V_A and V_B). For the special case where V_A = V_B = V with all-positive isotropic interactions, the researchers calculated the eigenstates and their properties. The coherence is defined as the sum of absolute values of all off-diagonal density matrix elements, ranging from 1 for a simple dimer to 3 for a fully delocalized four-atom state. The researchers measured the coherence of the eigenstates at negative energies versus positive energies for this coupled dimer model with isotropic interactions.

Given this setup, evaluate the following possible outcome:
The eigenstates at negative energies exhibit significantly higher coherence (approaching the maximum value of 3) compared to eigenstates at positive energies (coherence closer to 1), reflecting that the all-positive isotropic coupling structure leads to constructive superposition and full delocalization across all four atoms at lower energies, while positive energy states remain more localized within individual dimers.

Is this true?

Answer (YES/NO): NO